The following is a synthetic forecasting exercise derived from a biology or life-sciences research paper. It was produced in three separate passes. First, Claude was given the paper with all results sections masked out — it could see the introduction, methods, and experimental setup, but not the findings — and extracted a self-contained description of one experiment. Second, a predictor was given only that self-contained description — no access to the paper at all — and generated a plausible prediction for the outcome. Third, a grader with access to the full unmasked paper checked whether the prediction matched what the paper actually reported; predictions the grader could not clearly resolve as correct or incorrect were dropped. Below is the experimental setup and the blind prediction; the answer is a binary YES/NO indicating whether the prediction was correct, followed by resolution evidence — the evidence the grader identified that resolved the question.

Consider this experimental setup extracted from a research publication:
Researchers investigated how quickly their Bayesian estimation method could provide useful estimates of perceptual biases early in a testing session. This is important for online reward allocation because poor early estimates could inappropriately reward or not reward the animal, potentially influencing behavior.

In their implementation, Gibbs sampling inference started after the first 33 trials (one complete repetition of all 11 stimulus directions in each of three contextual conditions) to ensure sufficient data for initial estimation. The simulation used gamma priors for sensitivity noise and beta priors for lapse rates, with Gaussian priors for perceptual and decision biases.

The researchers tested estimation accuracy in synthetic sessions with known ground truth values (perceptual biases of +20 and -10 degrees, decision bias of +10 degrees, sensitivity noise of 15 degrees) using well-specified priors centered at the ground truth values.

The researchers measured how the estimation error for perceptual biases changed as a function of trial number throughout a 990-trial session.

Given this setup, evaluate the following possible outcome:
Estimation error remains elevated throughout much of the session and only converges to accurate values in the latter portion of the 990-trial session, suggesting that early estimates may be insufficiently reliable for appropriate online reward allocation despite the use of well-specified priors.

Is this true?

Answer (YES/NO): NO